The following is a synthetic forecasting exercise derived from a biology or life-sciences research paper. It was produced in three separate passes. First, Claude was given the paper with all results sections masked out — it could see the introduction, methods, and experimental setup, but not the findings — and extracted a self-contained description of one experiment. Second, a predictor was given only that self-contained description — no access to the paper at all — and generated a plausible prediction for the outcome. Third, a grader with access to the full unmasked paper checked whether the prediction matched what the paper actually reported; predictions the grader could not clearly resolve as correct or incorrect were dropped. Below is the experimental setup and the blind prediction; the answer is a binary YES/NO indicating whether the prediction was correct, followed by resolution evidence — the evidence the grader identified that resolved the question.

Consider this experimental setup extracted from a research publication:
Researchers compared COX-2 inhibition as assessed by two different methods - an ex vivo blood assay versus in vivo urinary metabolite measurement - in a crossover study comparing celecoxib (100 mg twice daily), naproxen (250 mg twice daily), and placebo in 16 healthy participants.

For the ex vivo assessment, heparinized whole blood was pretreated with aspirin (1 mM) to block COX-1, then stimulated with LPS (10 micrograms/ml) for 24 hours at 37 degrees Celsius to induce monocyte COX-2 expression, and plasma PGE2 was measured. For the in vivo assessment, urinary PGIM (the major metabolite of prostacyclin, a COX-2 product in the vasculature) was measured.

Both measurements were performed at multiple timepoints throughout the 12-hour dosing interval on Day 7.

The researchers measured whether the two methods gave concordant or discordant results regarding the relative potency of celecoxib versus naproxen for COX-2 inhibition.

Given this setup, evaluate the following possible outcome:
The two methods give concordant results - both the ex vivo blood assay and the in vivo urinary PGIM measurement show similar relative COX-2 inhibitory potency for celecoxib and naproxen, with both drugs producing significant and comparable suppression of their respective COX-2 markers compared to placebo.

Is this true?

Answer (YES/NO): NO